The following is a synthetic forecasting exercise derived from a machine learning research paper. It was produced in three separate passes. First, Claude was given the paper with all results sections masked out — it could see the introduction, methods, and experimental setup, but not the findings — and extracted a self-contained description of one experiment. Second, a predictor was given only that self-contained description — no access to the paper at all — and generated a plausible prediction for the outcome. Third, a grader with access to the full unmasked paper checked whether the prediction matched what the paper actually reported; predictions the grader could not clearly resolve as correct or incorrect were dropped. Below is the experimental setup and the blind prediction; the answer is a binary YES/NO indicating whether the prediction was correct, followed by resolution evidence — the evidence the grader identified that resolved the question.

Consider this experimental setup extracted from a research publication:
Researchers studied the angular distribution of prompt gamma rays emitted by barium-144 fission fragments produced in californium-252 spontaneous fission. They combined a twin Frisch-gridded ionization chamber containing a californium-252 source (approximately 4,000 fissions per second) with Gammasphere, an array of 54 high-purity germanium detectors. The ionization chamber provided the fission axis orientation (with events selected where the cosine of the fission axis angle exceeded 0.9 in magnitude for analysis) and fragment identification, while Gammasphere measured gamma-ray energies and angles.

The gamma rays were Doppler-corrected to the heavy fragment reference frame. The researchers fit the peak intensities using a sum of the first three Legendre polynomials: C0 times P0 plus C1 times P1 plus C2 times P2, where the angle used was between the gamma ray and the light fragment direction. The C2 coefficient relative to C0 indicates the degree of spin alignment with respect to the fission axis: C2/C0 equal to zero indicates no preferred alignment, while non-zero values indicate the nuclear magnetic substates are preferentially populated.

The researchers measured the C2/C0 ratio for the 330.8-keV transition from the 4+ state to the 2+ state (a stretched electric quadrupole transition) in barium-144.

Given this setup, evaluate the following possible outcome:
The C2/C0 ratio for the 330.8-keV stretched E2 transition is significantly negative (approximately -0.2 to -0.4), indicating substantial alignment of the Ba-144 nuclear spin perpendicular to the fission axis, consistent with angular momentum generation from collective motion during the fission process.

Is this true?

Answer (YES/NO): NO